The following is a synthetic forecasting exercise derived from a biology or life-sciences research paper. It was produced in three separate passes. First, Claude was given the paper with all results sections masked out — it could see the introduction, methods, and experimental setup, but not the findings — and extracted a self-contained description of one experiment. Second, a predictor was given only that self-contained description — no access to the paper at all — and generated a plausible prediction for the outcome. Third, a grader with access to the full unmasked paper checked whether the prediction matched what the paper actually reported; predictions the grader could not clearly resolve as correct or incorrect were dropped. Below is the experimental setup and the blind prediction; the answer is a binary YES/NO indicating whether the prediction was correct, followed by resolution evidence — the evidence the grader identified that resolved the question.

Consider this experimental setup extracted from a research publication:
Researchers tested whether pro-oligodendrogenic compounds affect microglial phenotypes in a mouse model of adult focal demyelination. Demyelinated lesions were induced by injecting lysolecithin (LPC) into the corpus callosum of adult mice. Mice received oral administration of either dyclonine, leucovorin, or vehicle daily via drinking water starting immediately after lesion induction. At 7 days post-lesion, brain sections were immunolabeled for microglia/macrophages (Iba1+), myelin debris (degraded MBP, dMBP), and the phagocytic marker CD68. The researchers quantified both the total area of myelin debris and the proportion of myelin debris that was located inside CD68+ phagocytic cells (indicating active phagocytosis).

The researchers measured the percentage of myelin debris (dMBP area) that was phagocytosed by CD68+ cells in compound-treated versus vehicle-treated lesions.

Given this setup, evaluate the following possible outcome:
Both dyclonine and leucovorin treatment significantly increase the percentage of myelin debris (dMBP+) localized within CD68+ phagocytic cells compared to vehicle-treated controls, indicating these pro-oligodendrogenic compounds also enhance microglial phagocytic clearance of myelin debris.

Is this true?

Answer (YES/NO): YES